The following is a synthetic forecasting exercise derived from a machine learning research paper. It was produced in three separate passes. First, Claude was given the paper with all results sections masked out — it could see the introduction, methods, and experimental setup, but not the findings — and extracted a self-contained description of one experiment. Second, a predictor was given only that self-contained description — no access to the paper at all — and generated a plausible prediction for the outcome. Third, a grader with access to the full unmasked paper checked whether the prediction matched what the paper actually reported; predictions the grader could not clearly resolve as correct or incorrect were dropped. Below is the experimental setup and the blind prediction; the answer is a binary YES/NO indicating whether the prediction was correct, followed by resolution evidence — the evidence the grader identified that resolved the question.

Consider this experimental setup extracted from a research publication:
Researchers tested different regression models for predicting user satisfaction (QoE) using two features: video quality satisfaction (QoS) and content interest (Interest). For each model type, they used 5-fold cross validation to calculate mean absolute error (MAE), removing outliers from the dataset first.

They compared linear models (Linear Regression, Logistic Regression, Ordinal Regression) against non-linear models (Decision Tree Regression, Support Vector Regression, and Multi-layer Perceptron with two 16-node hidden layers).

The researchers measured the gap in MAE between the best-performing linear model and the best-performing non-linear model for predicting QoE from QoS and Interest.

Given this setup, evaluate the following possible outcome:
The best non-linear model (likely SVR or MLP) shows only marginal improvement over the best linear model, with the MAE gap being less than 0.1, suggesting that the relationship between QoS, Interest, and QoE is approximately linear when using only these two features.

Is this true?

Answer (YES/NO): YES